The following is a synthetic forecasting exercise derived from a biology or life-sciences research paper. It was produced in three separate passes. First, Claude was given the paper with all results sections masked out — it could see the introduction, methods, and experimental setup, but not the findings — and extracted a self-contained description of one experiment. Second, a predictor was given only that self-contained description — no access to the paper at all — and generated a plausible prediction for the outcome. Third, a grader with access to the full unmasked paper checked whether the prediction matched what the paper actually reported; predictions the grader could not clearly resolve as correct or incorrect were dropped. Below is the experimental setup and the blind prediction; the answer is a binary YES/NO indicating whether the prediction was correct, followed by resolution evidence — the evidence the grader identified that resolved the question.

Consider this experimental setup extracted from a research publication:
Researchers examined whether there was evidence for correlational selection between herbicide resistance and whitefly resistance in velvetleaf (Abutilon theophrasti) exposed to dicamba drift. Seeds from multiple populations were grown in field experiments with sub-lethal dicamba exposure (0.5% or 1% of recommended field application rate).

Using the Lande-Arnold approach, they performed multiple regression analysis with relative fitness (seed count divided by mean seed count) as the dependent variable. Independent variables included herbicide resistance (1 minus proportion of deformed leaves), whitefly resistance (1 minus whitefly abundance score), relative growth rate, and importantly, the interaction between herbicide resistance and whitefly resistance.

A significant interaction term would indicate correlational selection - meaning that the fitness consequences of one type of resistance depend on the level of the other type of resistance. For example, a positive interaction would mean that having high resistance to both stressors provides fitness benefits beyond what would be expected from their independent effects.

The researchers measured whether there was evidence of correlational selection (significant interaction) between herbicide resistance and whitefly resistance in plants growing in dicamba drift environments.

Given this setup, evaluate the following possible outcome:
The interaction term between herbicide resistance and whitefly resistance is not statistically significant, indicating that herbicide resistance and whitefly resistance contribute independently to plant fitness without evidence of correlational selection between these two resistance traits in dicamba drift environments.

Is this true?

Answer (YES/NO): YES